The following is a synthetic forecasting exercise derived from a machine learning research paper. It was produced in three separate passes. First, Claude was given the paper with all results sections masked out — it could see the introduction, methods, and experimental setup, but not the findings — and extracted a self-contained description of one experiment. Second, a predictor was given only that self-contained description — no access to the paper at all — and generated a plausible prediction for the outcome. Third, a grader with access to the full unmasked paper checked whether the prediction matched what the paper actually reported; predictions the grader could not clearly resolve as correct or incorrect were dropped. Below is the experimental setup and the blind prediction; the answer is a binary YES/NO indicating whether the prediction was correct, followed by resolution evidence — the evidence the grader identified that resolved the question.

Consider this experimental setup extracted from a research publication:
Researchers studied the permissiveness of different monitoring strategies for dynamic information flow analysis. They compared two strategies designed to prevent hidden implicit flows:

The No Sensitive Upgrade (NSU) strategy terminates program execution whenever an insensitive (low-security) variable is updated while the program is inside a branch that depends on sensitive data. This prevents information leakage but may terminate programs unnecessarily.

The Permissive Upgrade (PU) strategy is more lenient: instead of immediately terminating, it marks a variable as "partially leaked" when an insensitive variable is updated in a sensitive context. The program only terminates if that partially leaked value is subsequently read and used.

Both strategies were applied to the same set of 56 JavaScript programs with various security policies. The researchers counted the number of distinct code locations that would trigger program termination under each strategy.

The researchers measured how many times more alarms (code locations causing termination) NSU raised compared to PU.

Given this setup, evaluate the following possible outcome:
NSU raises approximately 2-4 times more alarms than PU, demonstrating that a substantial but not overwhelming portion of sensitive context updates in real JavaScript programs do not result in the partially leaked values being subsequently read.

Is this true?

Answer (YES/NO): NO